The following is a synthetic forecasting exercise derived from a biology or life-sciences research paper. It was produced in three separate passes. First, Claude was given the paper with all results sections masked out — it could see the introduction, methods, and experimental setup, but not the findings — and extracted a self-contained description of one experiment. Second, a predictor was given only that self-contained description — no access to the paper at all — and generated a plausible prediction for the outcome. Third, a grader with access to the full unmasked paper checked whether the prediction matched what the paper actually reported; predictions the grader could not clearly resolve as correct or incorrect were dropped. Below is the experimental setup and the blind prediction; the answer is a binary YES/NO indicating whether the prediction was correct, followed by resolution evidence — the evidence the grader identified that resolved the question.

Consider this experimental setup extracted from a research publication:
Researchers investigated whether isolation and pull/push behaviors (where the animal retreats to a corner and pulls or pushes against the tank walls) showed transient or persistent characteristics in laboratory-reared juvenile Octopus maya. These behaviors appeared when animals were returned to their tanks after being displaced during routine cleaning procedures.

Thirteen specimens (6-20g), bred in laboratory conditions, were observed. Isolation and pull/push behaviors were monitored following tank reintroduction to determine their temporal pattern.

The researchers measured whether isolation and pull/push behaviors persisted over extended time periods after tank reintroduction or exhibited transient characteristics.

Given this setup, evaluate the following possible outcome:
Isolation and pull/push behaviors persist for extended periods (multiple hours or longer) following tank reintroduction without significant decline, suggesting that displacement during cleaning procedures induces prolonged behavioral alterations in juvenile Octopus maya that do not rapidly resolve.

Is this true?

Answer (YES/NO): NO